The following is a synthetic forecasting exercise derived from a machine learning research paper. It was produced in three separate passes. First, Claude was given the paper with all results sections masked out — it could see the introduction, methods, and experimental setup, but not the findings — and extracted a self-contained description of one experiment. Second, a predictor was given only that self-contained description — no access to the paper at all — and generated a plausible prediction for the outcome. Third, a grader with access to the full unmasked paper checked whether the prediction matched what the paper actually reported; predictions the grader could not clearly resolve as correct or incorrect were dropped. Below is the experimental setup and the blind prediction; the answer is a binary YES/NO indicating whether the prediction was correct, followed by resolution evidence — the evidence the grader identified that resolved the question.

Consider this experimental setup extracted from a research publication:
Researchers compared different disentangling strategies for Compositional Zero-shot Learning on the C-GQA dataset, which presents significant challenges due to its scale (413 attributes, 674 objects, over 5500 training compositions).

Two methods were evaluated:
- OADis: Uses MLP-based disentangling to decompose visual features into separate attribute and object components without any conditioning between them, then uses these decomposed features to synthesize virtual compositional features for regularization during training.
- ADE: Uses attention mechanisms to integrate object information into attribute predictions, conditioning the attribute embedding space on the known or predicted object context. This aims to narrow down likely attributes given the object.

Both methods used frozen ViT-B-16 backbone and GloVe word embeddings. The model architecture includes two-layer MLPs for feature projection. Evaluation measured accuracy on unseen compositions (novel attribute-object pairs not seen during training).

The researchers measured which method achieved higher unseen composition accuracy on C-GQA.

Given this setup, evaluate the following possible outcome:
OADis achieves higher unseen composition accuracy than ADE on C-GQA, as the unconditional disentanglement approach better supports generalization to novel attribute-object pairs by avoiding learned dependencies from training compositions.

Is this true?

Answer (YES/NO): NO